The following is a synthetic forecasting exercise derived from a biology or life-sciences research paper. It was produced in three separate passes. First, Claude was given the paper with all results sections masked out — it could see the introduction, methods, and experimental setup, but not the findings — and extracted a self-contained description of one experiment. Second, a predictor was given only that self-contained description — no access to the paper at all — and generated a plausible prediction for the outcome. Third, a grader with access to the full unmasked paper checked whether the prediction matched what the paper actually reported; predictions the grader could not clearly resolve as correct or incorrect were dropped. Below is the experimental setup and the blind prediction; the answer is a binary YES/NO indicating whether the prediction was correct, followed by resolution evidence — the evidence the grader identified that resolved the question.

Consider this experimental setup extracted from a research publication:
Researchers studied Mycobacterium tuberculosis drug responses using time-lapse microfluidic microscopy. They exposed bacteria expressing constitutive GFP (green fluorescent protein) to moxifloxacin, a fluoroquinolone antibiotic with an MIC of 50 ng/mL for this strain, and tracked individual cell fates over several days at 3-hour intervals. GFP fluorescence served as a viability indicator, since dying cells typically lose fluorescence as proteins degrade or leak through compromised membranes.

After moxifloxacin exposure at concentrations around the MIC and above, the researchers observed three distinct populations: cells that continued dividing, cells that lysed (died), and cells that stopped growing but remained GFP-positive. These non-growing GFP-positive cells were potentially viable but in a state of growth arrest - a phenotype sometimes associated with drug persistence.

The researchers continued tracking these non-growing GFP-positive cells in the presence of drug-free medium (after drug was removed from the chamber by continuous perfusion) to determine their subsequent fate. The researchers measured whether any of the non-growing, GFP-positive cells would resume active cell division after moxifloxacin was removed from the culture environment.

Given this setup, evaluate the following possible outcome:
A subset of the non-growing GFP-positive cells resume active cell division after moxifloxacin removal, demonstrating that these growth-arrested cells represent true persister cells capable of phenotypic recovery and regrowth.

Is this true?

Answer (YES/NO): YES